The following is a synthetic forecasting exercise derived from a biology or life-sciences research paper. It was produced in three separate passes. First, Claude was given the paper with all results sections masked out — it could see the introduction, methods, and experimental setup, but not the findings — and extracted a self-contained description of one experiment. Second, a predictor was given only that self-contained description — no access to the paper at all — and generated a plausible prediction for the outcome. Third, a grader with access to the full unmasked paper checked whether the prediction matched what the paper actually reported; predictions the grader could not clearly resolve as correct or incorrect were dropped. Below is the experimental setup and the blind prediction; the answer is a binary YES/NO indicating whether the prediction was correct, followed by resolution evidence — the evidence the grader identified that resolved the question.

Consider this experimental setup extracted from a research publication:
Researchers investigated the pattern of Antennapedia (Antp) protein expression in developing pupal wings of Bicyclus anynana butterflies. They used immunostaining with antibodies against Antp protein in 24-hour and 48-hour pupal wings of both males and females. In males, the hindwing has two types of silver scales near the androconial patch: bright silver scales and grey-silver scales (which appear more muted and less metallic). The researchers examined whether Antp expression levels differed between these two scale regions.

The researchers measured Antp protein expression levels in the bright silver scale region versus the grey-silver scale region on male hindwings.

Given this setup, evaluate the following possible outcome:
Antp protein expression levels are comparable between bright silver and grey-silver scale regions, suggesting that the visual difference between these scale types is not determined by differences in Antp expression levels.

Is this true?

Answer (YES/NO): NO